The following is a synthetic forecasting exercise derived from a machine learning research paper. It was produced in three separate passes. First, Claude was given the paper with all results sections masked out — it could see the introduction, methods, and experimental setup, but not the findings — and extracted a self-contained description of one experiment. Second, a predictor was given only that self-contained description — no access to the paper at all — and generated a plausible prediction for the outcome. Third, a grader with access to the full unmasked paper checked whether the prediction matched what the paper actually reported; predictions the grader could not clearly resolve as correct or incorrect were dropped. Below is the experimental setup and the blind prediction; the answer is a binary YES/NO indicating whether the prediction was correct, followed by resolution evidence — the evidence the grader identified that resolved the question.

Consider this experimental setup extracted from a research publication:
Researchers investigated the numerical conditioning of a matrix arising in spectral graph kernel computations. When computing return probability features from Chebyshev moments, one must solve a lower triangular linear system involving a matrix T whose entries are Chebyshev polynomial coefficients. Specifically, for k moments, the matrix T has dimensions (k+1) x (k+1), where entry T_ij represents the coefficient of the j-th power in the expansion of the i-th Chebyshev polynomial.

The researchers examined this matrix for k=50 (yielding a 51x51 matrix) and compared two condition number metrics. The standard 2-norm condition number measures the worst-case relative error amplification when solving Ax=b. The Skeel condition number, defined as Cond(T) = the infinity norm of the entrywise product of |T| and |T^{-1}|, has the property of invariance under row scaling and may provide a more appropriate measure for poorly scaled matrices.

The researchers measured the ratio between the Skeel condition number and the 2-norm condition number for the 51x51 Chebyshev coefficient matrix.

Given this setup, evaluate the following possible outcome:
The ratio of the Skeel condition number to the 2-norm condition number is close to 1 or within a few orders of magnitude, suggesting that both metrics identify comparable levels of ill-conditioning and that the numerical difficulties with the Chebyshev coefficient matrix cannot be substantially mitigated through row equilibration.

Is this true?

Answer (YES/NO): NO